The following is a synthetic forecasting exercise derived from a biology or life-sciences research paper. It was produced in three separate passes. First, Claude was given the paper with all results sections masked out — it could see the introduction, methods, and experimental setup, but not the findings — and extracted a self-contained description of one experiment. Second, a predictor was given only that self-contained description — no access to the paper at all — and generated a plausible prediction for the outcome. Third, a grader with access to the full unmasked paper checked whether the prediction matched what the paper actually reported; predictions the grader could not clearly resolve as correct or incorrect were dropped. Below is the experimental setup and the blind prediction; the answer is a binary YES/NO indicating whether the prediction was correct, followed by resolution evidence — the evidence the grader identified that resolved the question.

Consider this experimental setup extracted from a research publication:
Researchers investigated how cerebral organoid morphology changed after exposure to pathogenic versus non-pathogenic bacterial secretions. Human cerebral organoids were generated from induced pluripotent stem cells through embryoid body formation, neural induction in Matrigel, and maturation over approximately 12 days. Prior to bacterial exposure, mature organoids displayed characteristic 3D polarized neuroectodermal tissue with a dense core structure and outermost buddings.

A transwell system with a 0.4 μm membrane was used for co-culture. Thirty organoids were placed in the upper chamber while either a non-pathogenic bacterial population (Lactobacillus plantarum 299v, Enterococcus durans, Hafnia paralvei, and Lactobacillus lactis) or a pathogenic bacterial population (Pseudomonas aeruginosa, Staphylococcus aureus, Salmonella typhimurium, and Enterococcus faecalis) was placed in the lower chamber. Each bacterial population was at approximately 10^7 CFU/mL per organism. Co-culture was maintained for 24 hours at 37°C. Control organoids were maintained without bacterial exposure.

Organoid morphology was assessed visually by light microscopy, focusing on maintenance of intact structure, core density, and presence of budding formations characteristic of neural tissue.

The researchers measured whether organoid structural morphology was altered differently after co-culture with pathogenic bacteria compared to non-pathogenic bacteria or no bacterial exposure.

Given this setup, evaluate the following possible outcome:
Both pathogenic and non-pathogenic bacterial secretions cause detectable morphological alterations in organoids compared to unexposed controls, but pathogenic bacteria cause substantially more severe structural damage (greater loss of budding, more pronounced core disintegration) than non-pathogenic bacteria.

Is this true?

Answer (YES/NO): NO